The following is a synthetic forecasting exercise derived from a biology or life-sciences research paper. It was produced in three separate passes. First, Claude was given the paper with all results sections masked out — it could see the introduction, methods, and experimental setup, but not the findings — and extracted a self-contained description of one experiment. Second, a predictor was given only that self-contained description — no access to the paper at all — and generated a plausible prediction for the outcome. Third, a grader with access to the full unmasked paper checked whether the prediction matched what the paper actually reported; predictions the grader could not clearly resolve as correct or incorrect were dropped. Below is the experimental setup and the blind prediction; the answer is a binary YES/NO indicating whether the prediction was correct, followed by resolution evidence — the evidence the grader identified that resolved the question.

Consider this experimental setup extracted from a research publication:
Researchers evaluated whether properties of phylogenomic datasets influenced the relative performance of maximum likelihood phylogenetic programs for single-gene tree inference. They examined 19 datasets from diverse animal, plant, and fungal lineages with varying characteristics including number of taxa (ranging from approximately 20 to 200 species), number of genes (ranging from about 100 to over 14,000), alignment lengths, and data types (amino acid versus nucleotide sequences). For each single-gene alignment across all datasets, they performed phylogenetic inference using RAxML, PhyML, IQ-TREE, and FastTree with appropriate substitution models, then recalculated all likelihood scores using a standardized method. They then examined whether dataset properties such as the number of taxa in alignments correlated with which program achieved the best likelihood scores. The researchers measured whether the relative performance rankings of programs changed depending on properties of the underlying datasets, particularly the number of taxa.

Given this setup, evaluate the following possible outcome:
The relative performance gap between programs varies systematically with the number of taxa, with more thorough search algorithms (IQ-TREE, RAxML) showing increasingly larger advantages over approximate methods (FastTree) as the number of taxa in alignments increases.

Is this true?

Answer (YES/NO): NO